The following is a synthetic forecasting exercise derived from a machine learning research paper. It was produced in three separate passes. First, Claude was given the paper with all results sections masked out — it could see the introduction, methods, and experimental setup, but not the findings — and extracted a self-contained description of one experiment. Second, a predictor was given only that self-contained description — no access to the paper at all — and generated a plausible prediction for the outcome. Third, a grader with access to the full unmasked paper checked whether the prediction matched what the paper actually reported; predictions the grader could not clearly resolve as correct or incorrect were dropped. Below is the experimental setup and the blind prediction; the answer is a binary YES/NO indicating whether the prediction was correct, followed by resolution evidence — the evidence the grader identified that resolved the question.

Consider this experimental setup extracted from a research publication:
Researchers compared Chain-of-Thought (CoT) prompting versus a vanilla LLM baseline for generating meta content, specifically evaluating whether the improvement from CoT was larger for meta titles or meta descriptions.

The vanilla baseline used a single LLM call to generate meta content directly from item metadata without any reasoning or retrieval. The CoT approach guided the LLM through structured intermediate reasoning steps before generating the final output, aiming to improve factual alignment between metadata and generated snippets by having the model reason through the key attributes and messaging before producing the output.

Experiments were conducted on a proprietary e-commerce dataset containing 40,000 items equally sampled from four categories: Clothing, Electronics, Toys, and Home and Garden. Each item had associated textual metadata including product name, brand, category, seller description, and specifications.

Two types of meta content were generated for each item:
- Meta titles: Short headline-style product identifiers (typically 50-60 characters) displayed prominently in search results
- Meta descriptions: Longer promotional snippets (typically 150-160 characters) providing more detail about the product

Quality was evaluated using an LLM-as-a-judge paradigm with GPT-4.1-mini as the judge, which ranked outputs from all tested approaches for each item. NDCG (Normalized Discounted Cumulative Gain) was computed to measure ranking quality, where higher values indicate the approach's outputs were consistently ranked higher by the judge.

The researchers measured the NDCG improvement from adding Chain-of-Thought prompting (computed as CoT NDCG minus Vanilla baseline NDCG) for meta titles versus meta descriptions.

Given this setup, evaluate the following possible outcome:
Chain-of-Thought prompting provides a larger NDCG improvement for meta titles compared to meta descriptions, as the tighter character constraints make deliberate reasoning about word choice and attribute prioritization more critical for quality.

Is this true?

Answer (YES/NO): NO